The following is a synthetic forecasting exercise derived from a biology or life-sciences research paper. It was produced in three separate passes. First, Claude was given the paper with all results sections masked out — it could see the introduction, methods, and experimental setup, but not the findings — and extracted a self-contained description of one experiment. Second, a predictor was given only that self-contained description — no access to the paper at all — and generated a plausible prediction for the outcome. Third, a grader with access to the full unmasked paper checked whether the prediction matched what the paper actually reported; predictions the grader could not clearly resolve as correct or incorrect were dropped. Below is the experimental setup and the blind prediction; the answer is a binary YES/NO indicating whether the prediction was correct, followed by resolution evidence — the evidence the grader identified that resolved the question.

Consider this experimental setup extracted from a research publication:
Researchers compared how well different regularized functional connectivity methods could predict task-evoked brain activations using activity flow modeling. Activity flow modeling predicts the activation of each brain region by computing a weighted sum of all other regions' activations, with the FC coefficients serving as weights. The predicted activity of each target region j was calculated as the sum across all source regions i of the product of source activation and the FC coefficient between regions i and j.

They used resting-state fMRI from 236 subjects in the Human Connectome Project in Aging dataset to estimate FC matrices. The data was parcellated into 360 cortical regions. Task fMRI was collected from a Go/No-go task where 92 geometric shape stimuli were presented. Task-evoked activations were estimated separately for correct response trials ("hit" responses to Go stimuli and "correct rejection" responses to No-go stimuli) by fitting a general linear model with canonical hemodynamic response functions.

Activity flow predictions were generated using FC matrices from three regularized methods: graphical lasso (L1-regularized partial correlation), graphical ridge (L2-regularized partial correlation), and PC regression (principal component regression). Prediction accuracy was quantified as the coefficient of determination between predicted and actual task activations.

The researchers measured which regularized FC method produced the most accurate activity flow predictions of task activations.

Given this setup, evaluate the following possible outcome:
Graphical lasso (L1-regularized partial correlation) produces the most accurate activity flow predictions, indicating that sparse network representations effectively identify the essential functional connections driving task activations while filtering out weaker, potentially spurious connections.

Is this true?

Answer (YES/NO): NO